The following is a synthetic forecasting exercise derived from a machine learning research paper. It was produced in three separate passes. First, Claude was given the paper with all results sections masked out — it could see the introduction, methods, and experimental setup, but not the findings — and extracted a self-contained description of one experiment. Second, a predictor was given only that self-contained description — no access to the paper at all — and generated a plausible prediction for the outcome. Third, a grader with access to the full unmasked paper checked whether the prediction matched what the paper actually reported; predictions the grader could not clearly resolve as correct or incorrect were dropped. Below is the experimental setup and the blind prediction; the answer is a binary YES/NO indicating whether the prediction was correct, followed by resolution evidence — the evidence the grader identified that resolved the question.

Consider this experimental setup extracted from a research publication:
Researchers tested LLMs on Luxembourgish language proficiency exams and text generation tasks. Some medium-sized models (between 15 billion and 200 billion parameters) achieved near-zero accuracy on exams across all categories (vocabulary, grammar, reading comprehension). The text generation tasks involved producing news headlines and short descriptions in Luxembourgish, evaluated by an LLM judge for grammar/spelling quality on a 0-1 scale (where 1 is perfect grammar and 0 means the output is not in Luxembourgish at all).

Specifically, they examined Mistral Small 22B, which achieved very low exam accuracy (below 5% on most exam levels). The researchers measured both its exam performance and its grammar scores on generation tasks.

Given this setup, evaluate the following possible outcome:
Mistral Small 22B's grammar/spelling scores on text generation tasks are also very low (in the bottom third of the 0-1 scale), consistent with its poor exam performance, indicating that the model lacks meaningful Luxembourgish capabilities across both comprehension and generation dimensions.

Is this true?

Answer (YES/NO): NO